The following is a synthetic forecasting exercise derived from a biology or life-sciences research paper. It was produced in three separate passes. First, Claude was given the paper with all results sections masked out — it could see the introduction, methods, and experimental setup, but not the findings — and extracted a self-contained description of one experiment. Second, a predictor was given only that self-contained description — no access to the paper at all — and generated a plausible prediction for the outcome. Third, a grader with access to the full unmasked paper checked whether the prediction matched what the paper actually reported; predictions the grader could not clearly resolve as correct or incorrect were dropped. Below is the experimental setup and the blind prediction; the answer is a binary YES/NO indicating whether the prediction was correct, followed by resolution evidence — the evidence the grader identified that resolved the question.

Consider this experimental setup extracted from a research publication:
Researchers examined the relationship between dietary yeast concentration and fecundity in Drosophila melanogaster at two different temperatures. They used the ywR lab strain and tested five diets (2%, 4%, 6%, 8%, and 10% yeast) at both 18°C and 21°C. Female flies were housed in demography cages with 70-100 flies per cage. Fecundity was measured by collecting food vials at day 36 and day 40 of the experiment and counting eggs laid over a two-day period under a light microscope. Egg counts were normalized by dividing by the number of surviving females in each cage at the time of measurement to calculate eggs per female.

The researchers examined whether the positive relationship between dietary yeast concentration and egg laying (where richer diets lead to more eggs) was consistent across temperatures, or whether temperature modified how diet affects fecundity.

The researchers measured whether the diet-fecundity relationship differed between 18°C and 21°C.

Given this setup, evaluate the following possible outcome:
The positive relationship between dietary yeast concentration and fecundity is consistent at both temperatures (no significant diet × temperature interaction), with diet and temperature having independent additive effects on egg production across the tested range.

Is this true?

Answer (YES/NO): NO